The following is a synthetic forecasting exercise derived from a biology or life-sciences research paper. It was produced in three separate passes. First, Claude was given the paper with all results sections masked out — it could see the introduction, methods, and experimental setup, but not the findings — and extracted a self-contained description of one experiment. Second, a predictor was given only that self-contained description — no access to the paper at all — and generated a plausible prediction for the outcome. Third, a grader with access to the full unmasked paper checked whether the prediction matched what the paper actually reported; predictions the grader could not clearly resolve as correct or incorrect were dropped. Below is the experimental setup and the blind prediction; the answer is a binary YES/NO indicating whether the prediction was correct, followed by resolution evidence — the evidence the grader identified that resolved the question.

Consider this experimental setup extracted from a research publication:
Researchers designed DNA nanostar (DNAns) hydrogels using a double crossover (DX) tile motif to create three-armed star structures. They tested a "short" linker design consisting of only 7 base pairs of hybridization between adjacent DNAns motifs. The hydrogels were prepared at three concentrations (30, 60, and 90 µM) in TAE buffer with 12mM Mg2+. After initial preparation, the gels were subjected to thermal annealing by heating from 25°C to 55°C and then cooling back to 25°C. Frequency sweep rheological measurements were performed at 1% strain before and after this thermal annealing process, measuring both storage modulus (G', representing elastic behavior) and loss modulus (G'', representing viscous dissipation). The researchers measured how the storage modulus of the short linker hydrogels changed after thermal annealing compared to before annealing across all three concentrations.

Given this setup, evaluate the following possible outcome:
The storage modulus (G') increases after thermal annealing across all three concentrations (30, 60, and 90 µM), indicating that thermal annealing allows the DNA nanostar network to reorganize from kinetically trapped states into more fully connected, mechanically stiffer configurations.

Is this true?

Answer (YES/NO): NO